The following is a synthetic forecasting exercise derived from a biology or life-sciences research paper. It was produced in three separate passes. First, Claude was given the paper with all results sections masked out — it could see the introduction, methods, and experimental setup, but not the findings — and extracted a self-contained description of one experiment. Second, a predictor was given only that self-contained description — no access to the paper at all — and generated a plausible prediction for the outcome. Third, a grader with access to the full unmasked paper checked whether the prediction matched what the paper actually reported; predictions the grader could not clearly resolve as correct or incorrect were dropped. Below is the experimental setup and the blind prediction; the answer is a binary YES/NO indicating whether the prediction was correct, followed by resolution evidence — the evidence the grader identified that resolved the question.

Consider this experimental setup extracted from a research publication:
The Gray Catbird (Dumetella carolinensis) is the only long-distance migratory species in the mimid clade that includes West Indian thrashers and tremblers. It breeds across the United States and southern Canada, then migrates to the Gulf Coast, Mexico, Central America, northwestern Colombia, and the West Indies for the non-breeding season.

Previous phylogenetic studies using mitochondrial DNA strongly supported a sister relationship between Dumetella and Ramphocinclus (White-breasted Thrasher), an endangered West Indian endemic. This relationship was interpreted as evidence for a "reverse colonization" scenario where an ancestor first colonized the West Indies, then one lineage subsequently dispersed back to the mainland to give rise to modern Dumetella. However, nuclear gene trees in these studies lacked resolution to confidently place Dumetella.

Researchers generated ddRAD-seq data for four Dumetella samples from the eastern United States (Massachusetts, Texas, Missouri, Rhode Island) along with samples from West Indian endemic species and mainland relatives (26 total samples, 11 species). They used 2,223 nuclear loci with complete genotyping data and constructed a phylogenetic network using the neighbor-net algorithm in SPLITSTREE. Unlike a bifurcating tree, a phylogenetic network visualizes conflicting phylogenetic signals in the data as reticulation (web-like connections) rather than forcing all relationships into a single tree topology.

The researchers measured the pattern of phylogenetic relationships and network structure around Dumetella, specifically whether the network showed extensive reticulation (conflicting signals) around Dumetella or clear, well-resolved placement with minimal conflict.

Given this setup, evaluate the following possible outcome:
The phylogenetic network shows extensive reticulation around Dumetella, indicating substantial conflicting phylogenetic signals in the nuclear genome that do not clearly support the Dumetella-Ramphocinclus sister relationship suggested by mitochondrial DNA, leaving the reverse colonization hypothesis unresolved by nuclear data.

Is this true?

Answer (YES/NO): NO